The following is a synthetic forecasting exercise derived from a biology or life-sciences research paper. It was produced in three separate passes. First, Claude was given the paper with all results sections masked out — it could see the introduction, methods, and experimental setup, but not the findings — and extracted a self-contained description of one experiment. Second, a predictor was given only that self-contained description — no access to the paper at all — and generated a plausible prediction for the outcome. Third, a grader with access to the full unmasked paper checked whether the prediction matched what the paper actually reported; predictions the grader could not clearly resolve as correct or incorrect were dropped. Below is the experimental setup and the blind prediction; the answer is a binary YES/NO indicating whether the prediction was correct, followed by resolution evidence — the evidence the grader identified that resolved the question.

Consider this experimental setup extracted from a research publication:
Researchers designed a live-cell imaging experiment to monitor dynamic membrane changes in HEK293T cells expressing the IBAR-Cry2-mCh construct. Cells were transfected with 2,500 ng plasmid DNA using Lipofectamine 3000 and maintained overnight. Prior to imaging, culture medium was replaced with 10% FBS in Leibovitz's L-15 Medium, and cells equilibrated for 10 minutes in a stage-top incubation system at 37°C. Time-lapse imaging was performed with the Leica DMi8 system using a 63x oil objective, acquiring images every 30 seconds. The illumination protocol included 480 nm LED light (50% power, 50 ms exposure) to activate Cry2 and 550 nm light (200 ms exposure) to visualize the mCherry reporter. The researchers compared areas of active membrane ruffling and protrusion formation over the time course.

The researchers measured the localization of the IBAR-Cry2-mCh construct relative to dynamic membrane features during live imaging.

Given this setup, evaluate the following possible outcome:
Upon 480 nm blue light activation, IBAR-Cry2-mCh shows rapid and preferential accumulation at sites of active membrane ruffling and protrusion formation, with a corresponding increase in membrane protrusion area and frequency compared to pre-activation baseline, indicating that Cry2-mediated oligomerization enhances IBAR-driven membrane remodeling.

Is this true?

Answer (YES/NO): NO